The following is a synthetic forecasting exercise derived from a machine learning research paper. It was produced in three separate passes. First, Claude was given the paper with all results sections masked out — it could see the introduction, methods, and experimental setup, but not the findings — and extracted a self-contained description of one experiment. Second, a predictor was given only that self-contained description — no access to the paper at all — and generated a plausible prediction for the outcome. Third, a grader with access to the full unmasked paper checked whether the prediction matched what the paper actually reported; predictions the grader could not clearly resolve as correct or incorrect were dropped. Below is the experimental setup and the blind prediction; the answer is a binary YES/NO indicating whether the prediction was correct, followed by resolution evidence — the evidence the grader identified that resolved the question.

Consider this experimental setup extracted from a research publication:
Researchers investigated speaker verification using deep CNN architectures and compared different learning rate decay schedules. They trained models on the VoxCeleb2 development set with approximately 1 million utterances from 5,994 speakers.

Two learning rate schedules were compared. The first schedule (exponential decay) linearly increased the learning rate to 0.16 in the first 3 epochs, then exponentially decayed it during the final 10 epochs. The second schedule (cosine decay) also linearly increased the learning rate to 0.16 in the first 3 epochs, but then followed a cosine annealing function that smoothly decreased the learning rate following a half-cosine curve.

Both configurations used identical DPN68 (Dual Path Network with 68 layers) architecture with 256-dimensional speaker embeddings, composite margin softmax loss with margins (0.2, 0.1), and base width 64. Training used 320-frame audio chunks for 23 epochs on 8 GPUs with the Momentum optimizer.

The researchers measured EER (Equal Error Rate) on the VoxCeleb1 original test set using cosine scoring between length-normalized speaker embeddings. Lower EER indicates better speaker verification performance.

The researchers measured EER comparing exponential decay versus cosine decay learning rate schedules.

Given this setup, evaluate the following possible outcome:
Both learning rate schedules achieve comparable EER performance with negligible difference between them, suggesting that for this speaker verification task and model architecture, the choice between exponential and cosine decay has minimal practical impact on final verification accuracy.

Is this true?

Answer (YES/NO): NO